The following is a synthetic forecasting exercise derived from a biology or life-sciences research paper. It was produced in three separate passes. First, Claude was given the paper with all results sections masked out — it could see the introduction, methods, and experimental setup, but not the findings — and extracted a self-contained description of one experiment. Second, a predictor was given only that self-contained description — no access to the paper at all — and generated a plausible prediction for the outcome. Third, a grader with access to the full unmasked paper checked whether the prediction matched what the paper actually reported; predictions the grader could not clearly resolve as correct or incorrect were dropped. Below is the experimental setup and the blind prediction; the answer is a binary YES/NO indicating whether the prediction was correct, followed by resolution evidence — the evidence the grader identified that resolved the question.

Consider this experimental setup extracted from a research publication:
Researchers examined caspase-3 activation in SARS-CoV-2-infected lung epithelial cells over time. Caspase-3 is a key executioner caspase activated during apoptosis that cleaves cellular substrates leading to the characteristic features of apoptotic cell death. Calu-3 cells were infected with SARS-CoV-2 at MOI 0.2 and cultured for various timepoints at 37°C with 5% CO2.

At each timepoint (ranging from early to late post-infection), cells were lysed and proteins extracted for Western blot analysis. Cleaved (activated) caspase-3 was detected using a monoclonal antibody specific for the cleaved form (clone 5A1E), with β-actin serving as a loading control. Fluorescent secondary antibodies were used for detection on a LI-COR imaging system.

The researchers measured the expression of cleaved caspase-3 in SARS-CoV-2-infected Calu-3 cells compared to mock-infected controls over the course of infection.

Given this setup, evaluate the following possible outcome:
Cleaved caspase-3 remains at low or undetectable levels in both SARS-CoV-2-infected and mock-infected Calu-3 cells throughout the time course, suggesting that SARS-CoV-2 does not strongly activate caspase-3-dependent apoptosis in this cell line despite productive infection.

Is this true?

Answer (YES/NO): NO